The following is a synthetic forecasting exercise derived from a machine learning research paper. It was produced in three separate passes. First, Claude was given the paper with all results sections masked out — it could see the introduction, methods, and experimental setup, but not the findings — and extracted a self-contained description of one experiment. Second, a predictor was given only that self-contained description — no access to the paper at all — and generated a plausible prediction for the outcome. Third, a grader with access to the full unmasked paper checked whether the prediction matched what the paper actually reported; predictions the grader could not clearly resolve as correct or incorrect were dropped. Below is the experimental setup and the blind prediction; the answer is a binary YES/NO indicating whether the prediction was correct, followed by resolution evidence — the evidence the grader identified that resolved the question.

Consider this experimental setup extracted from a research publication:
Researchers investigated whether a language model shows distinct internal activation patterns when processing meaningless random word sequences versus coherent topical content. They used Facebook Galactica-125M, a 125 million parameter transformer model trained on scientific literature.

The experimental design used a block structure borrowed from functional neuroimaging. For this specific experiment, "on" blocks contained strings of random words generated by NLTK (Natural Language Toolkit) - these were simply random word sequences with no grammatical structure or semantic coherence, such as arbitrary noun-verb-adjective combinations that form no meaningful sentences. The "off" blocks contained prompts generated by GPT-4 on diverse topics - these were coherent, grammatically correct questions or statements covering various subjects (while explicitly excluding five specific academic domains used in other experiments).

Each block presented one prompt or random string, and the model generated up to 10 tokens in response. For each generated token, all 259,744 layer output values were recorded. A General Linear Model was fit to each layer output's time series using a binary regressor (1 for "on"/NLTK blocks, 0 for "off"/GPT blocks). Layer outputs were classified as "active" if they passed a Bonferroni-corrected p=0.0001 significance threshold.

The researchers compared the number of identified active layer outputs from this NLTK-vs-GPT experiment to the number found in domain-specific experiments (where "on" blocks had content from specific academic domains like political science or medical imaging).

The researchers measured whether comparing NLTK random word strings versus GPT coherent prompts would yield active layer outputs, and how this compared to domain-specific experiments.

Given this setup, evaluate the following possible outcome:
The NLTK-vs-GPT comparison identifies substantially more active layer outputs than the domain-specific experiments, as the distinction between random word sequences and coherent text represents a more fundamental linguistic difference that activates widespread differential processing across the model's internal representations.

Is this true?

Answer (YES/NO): NO